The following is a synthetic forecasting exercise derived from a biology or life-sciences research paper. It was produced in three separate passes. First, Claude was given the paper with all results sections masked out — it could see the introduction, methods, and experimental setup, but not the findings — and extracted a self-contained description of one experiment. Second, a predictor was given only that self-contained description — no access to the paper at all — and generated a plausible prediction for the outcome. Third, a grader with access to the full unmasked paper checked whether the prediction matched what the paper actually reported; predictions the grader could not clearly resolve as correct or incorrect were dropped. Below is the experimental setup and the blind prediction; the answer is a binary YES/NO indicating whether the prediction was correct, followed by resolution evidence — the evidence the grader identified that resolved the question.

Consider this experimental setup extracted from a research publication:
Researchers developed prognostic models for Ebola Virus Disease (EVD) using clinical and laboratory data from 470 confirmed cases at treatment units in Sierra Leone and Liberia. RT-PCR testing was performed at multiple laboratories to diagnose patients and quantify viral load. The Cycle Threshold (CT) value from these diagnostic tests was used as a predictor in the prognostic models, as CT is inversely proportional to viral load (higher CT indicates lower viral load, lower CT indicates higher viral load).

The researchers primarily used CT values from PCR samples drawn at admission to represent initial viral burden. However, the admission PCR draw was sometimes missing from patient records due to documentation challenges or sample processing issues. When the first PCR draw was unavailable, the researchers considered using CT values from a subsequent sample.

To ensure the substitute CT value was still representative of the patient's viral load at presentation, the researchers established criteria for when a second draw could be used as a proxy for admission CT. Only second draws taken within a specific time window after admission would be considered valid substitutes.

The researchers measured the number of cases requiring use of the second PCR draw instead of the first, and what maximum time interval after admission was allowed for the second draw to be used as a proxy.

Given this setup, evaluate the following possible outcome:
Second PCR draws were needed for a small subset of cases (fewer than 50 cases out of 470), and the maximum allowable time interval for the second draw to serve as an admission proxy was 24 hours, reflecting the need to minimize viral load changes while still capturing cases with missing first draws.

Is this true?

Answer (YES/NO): NO